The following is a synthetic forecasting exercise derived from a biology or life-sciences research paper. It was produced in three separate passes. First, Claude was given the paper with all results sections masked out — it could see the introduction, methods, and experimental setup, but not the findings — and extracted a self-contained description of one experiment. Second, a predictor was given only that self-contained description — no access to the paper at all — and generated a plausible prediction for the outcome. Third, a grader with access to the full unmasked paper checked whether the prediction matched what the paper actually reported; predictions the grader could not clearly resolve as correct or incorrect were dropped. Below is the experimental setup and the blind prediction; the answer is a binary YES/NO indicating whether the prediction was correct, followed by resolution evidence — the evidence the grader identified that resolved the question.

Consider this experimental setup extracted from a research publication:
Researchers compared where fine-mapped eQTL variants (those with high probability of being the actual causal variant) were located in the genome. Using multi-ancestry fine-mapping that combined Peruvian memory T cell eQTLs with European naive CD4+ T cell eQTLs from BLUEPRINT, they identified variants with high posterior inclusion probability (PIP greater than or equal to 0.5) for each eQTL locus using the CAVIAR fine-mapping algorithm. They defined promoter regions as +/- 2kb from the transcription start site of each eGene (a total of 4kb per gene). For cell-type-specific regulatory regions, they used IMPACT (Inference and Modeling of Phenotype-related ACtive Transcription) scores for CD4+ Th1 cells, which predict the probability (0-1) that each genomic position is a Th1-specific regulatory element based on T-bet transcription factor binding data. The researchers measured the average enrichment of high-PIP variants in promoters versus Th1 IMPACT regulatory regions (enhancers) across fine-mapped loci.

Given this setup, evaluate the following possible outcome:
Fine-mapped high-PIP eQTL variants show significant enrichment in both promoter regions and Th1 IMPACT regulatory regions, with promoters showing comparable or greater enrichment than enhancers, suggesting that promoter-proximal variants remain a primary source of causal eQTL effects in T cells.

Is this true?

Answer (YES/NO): YES